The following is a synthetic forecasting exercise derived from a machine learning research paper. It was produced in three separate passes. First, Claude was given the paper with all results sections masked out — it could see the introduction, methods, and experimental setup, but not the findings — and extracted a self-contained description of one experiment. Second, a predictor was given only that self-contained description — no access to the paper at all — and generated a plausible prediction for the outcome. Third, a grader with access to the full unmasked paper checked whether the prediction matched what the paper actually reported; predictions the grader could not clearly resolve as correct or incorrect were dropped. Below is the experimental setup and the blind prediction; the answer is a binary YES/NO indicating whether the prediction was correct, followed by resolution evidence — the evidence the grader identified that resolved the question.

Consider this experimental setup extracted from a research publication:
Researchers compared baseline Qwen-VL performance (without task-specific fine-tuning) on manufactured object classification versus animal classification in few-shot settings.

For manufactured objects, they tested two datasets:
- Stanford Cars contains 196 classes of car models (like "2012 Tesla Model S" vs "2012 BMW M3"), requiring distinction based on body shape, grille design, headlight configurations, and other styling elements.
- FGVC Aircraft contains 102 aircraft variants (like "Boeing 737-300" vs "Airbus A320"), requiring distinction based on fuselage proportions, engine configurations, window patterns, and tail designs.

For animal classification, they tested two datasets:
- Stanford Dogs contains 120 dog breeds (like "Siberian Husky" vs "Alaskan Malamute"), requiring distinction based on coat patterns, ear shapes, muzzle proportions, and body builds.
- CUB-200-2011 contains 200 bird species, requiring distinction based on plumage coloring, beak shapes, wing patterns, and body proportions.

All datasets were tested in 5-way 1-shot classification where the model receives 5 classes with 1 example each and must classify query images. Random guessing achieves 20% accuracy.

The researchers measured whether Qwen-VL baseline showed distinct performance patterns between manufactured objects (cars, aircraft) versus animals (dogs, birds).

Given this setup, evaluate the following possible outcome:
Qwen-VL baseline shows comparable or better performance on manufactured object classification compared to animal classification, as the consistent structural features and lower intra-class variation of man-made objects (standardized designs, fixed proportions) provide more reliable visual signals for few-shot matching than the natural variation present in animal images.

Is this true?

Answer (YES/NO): NO